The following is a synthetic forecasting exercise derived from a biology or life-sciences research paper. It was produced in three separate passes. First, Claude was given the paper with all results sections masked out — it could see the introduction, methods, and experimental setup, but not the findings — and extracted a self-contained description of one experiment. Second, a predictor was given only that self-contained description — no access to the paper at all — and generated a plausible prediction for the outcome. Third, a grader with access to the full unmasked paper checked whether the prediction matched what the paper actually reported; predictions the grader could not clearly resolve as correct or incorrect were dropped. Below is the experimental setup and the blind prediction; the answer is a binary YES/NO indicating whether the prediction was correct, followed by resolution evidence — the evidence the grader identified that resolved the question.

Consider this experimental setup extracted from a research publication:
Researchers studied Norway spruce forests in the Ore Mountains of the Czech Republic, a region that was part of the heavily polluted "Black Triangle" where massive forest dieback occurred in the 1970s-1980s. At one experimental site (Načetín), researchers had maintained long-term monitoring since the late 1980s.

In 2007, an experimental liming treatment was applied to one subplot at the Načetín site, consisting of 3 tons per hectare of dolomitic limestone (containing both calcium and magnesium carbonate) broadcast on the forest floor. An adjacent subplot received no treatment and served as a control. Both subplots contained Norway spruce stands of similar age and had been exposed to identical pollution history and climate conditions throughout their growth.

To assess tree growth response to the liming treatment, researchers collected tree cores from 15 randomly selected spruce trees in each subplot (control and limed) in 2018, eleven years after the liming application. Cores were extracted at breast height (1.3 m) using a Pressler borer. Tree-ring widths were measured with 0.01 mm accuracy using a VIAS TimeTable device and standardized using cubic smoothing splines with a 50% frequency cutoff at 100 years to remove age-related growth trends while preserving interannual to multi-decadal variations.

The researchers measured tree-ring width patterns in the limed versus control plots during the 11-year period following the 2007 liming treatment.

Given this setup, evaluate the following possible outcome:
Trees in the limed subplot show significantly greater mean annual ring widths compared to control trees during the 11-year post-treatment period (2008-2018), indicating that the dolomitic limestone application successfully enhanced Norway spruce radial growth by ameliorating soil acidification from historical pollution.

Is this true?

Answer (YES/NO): NO